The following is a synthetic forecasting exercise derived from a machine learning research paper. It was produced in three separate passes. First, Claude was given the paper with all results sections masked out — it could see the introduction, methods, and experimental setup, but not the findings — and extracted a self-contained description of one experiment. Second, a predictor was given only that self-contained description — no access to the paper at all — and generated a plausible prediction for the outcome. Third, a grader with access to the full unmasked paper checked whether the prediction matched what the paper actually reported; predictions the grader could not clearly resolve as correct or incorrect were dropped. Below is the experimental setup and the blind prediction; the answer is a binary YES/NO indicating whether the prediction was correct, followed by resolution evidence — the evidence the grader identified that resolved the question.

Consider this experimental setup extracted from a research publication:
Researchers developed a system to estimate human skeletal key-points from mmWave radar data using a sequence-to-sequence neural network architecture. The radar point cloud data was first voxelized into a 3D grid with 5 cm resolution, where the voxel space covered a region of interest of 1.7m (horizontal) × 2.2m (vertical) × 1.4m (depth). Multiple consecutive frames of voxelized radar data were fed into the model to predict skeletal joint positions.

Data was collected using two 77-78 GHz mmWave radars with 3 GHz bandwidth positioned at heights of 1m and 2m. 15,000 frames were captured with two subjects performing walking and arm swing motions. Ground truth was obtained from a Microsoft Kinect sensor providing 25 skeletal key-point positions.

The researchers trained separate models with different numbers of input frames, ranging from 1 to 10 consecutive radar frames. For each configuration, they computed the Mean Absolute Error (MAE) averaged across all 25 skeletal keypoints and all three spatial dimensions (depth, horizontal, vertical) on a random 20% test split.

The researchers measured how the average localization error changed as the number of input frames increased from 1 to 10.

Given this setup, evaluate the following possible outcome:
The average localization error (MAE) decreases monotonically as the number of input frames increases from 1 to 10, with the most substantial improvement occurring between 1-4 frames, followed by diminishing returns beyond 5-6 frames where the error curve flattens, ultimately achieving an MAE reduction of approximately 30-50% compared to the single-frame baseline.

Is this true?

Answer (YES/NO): NO